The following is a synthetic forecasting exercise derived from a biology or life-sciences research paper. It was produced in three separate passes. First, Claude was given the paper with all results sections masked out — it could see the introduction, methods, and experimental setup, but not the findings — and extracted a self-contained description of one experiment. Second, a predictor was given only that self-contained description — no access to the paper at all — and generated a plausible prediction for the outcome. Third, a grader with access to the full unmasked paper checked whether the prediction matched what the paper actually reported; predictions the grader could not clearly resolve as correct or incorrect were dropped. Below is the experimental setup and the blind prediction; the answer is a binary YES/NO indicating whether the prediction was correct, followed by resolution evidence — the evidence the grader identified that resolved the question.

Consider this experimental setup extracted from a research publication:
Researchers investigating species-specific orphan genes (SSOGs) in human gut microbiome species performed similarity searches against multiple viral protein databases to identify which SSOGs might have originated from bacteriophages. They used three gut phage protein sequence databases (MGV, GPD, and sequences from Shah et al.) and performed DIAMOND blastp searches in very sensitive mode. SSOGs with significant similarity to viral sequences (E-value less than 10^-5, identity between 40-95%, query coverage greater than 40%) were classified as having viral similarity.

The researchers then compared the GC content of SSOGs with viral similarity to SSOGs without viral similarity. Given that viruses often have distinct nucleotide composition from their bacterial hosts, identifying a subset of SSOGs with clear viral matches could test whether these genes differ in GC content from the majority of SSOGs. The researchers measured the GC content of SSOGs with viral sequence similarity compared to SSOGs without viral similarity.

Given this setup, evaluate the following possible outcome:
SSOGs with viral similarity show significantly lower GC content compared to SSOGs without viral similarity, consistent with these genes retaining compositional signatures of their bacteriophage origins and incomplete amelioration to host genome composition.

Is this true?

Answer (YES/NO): YES